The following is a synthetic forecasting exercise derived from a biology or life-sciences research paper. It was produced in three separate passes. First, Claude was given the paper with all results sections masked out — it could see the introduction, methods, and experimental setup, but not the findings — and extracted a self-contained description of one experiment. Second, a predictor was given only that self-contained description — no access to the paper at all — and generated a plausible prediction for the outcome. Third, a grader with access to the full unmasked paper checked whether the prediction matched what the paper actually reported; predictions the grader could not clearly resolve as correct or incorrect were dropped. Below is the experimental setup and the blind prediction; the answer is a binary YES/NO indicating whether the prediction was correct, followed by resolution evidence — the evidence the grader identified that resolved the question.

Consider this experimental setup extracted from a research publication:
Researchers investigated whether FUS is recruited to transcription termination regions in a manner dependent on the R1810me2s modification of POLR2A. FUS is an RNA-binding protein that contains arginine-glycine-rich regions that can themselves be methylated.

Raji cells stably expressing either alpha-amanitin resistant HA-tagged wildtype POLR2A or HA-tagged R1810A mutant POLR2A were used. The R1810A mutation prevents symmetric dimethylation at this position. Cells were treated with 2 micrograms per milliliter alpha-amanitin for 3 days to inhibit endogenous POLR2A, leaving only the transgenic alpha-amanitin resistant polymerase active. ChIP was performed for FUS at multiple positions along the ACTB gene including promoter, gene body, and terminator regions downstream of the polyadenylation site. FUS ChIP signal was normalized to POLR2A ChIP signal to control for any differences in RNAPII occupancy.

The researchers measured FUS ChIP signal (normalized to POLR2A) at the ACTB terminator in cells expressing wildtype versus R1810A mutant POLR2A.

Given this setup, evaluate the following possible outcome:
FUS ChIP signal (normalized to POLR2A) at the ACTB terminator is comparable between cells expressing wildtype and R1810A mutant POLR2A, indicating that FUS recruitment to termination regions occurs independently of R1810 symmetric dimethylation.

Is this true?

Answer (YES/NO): NO